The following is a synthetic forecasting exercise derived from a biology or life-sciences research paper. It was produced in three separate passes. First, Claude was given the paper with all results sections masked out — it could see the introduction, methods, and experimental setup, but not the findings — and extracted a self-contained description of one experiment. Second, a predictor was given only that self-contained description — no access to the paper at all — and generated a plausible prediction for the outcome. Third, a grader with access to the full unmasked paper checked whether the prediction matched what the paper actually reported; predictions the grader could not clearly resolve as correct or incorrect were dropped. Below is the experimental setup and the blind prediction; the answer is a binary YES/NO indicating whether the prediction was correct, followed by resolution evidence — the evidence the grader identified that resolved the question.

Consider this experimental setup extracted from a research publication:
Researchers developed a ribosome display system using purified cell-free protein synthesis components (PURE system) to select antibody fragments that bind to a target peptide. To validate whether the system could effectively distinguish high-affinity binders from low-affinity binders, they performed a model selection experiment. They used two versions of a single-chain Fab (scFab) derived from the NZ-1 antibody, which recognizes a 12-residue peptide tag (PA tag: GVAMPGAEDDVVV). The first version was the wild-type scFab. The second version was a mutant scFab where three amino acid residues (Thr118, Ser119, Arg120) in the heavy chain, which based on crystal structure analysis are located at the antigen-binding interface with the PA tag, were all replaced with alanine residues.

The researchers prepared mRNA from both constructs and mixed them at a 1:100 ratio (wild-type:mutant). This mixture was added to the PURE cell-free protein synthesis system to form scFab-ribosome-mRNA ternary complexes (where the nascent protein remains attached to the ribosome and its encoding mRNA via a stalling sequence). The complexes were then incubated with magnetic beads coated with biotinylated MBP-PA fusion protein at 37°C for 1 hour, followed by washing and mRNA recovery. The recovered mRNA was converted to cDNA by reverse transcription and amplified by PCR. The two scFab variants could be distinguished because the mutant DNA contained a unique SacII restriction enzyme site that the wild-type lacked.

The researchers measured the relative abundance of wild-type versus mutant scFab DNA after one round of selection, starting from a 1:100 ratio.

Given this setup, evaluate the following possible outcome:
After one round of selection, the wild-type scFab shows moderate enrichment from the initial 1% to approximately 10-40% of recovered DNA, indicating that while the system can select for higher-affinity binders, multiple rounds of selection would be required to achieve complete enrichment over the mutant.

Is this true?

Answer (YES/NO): NO